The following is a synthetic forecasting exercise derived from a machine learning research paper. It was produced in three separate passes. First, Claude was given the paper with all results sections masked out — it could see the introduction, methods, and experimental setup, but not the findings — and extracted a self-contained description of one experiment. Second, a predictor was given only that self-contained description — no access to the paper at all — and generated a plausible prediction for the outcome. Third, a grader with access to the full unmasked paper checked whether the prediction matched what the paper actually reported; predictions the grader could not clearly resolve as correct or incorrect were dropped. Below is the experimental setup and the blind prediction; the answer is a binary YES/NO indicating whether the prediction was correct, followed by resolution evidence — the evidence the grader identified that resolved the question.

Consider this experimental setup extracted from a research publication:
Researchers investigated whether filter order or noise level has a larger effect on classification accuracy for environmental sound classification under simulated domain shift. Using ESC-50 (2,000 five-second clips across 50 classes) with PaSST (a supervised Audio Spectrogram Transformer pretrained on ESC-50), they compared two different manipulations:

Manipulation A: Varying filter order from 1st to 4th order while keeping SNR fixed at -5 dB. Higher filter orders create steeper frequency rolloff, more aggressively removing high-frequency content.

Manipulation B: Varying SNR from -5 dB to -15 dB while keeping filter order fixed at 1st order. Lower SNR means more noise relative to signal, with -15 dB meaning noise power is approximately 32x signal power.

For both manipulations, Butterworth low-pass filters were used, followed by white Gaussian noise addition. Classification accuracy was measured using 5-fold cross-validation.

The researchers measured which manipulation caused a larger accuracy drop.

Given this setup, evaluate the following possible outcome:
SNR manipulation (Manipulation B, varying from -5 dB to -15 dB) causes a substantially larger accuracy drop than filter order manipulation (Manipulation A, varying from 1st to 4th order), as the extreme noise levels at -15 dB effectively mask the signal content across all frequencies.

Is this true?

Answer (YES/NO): YES